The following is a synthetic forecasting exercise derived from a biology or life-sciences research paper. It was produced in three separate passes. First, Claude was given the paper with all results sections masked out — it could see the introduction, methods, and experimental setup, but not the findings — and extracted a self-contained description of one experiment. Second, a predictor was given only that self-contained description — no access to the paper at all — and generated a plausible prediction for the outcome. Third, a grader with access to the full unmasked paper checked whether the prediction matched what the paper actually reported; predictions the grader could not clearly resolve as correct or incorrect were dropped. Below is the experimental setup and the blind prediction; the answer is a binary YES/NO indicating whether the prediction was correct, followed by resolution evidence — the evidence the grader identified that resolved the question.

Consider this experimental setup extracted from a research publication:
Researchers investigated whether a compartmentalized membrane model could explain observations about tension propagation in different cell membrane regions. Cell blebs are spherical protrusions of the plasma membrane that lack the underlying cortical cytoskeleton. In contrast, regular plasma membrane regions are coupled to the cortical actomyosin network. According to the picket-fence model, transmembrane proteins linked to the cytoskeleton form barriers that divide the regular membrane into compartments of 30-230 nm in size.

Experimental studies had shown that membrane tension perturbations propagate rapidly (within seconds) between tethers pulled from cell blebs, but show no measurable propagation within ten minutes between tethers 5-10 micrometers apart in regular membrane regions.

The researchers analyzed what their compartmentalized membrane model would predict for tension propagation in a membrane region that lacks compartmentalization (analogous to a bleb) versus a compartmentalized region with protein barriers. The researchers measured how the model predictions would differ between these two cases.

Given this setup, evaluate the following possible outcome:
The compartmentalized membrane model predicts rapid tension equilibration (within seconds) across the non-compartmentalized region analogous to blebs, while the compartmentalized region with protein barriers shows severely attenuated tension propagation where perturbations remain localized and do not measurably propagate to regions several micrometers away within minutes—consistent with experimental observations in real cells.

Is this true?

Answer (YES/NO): YES